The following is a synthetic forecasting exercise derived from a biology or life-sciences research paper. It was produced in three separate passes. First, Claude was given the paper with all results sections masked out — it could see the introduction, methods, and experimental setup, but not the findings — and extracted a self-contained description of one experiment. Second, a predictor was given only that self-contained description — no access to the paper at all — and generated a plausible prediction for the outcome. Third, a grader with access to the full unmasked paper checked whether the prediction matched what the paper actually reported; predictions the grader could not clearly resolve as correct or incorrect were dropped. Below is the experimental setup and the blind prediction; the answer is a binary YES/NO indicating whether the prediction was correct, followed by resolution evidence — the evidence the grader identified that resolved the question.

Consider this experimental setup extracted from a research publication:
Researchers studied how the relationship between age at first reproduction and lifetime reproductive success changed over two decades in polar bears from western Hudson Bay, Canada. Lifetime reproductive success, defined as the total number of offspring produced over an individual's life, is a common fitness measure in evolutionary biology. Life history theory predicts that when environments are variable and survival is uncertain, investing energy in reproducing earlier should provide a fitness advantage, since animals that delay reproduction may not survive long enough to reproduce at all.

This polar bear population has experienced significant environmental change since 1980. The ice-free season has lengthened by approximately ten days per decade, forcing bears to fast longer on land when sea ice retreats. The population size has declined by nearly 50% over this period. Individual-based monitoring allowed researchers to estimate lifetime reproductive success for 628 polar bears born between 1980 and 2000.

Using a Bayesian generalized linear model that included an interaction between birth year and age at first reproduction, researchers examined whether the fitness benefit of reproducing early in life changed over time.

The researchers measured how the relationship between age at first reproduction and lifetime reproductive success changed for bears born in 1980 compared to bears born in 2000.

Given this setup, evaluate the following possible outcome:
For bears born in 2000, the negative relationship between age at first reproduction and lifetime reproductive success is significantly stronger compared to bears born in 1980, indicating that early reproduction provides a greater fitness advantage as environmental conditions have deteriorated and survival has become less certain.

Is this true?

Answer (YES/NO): NO